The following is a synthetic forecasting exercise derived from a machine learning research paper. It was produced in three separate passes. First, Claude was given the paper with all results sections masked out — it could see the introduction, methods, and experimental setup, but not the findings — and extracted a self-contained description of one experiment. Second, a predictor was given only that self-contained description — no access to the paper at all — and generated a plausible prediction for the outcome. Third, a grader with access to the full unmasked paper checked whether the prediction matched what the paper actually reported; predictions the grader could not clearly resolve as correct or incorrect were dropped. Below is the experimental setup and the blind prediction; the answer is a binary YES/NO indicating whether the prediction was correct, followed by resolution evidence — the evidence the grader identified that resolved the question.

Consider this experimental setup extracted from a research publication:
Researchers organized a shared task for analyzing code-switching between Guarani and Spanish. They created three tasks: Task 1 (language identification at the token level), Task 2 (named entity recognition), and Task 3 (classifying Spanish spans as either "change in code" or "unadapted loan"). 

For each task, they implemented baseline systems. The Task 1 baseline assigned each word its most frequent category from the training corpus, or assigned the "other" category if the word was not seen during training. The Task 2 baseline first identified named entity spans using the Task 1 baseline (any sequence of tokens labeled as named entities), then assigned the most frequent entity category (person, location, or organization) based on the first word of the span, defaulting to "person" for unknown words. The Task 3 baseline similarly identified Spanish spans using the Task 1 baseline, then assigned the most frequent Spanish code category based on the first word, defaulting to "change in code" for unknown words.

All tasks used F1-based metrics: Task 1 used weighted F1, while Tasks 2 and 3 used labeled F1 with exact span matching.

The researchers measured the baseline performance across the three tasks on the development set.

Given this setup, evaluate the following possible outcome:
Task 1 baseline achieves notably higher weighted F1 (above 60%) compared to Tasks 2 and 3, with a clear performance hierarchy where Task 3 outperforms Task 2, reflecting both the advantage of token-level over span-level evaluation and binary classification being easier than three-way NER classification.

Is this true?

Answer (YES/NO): NO